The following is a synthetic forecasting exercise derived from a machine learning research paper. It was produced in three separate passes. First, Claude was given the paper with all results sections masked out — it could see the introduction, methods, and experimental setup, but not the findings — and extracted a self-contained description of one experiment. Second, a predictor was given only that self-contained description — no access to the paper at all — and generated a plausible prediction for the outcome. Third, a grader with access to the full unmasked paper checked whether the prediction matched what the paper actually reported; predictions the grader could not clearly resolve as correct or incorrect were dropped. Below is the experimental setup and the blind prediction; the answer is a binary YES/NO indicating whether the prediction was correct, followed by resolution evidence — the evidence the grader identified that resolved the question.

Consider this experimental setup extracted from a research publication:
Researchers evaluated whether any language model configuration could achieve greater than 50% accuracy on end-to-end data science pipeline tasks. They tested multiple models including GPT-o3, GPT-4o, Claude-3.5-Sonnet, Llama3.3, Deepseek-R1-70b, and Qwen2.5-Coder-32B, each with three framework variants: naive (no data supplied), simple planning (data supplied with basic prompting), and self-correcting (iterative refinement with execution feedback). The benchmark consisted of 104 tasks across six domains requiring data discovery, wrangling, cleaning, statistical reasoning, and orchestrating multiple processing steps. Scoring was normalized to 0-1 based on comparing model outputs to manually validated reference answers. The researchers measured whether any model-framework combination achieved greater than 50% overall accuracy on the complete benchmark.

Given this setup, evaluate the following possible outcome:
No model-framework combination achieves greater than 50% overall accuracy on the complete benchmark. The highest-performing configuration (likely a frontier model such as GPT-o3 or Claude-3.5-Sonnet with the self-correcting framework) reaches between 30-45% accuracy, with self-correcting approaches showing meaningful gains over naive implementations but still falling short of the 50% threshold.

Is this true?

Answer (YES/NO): NO